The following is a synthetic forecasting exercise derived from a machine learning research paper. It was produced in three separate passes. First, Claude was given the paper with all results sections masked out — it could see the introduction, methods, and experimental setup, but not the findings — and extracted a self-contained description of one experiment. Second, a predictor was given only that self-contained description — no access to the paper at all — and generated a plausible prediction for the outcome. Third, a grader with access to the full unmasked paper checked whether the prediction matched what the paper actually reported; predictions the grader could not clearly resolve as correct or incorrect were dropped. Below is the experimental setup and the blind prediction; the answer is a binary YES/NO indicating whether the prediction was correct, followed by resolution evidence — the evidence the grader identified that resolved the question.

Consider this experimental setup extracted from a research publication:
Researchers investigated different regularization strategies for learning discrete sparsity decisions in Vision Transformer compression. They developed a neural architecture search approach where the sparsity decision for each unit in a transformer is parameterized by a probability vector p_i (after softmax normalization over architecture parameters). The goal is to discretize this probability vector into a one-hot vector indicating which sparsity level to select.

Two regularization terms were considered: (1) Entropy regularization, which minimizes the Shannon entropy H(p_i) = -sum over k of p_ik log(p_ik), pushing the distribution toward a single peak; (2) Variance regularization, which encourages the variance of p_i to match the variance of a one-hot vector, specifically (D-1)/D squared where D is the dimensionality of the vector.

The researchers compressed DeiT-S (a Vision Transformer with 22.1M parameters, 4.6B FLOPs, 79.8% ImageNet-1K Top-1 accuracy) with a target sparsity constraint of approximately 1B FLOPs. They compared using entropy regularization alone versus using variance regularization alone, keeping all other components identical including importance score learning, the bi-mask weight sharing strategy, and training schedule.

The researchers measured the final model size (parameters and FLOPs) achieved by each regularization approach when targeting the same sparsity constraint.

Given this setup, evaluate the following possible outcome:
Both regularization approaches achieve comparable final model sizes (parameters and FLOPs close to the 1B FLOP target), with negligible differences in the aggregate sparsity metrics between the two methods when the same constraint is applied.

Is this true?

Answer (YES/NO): NO